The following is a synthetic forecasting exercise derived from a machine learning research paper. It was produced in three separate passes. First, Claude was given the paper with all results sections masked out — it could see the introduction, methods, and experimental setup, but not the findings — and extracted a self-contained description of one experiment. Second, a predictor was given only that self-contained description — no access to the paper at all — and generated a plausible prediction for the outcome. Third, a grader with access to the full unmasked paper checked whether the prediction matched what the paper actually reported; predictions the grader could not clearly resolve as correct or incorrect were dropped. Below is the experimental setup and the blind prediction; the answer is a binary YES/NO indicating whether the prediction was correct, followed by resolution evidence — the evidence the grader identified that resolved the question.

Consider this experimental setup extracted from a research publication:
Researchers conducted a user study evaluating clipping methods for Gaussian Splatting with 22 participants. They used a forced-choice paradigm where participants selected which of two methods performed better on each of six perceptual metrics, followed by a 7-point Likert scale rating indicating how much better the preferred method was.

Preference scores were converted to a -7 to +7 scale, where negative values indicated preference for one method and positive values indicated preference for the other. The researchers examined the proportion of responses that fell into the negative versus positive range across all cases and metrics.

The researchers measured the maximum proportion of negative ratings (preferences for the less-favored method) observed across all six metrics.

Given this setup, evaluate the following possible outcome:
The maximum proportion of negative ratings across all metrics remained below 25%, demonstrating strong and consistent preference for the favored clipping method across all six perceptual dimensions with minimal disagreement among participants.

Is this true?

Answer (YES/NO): YES